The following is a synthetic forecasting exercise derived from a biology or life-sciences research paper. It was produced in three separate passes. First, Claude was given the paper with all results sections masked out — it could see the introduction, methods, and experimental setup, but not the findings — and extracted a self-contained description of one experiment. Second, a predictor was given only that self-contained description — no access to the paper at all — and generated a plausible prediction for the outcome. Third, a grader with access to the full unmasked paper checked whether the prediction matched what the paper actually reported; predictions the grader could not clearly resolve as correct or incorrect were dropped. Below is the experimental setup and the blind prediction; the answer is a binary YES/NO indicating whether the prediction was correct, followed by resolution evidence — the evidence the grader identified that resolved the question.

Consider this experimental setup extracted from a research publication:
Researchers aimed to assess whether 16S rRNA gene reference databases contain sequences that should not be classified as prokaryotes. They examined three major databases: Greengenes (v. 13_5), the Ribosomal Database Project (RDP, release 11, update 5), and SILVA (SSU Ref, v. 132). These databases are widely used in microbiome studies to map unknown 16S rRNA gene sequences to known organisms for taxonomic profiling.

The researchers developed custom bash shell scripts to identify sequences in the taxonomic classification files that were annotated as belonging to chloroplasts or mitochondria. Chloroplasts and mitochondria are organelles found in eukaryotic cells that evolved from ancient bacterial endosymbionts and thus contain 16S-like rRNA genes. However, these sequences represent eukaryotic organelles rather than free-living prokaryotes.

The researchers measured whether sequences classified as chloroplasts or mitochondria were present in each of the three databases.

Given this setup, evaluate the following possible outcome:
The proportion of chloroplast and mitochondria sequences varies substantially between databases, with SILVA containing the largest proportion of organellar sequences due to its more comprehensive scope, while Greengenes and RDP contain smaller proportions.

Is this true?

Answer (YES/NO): NO